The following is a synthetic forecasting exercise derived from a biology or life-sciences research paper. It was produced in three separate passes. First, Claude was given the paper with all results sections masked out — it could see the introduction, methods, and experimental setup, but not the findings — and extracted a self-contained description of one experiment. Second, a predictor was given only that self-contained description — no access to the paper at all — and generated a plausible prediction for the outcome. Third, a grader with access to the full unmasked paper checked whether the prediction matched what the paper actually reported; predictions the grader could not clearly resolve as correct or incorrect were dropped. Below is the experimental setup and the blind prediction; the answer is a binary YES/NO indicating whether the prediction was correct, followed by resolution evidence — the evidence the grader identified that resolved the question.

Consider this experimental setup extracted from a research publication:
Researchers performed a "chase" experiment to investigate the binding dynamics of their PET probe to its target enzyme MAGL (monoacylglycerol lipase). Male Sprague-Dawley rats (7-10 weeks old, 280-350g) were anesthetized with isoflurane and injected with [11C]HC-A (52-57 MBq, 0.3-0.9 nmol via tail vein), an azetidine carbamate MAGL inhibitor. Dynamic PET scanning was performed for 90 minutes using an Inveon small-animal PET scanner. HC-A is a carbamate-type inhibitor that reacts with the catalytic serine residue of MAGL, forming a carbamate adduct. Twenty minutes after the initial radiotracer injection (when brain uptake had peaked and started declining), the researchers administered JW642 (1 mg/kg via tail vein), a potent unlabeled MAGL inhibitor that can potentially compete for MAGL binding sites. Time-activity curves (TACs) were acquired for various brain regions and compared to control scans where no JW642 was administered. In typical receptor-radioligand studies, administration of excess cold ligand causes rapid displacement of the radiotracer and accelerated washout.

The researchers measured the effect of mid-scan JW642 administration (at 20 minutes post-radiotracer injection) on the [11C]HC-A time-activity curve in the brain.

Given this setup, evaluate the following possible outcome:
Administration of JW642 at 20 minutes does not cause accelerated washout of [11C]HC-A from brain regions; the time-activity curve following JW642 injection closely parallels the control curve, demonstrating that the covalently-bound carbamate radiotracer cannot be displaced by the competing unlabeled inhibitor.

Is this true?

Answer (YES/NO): YES